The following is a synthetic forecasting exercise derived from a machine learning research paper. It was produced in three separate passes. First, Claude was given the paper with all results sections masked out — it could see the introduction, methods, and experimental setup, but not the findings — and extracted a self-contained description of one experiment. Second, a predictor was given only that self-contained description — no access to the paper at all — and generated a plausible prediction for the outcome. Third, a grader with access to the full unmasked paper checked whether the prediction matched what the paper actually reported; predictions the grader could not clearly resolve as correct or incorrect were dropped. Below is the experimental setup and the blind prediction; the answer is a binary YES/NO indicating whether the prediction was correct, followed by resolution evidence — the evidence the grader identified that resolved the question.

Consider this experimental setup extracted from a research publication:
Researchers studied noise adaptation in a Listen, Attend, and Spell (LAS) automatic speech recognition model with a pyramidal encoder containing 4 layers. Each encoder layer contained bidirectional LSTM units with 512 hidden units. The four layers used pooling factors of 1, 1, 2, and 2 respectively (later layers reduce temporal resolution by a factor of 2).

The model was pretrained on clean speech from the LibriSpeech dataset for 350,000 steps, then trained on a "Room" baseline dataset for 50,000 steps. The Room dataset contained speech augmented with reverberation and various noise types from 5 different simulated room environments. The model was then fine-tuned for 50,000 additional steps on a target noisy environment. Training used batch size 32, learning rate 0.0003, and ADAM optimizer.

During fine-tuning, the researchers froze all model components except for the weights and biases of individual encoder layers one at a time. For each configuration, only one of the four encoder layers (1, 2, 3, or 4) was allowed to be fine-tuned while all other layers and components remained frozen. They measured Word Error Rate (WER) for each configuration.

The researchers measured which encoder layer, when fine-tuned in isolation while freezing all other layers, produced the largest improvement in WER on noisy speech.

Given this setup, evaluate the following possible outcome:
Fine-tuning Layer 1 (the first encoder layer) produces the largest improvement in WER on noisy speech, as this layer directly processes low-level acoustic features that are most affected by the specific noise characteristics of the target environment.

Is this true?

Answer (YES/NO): YES